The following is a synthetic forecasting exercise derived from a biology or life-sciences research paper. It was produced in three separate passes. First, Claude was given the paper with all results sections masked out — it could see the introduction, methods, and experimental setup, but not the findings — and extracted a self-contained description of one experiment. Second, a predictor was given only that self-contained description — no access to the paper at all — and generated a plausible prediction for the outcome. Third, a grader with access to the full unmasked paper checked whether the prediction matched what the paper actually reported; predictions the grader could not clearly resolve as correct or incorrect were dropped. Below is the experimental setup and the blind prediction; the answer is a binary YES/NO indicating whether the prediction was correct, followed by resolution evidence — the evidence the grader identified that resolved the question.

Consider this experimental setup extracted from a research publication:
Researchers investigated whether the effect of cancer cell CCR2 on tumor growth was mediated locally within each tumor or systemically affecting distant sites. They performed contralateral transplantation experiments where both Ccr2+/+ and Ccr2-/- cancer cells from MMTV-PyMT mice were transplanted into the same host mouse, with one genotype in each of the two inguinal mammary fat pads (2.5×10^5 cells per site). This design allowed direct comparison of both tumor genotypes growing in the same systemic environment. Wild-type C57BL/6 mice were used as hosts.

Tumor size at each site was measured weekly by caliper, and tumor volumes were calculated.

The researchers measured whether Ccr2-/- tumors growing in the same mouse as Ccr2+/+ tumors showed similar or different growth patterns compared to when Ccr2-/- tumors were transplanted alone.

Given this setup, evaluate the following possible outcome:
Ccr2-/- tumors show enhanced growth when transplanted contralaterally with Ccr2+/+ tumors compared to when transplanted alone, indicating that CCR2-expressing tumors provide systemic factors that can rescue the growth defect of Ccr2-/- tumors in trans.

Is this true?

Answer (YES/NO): NO